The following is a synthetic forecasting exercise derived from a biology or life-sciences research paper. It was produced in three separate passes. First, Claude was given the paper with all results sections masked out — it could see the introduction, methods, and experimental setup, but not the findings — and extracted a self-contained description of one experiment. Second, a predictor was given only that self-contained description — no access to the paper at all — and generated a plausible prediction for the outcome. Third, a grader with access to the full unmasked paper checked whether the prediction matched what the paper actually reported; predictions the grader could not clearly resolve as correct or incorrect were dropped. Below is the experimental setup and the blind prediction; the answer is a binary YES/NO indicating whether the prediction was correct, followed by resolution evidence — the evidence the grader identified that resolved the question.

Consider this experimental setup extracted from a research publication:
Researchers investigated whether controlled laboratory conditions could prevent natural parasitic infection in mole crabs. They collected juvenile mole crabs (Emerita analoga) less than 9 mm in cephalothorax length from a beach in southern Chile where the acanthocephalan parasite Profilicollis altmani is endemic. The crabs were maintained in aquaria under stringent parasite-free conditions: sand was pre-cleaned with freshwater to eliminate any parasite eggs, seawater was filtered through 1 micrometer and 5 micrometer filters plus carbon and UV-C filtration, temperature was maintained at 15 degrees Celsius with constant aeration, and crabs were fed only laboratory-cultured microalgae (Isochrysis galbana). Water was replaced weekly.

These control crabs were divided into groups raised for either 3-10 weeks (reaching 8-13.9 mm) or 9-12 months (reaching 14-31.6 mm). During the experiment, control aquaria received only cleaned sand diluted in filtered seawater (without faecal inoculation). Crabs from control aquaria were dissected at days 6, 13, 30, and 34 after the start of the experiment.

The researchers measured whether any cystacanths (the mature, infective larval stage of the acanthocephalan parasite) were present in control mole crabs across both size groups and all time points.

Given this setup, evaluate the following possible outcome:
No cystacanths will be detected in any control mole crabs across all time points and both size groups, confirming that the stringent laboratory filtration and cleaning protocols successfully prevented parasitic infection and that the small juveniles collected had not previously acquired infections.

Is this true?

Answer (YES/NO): NO